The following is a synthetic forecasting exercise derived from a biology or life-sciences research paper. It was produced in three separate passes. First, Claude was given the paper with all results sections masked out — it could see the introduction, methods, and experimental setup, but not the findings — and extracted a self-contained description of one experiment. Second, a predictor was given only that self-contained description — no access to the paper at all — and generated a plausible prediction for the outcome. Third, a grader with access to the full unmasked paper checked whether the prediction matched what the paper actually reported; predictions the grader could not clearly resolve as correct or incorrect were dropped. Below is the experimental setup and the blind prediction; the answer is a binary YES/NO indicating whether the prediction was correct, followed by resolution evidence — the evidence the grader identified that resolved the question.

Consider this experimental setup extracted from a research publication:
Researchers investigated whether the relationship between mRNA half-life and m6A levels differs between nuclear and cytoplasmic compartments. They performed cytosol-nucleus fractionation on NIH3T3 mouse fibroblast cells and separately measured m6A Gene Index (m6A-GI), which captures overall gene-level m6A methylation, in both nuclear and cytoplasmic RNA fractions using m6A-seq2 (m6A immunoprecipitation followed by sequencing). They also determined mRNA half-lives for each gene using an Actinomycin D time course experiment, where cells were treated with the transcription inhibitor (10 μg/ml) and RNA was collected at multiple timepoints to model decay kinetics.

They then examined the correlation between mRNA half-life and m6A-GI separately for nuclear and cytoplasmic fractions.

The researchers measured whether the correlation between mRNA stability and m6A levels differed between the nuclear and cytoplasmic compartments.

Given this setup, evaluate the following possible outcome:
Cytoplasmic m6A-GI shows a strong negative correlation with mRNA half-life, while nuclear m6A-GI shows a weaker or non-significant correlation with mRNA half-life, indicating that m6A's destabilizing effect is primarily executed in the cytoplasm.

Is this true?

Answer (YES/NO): YES